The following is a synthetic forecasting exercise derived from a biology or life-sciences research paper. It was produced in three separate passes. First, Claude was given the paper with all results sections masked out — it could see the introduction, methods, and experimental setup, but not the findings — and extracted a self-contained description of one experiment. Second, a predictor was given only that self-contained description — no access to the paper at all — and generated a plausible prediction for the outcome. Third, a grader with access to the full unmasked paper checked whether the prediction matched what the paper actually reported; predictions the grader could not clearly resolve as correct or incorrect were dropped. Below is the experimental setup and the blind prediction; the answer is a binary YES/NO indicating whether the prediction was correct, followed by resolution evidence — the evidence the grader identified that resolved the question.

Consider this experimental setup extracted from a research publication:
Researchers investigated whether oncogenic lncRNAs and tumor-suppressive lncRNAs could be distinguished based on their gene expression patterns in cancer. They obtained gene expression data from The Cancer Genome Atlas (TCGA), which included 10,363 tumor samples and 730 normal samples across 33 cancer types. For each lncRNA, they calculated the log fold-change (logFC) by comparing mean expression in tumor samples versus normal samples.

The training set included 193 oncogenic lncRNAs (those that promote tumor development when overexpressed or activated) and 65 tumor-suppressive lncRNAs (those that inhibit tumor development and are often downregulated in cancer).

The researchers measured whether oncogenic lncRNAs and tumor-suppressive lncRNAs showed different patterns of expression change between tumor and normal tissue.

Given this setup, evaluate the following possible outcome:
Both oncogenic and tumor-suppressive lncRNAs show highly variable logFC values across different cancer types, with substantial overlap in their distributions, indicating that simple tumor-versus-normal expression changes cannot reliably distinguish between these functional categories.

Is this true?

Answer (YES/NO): YES